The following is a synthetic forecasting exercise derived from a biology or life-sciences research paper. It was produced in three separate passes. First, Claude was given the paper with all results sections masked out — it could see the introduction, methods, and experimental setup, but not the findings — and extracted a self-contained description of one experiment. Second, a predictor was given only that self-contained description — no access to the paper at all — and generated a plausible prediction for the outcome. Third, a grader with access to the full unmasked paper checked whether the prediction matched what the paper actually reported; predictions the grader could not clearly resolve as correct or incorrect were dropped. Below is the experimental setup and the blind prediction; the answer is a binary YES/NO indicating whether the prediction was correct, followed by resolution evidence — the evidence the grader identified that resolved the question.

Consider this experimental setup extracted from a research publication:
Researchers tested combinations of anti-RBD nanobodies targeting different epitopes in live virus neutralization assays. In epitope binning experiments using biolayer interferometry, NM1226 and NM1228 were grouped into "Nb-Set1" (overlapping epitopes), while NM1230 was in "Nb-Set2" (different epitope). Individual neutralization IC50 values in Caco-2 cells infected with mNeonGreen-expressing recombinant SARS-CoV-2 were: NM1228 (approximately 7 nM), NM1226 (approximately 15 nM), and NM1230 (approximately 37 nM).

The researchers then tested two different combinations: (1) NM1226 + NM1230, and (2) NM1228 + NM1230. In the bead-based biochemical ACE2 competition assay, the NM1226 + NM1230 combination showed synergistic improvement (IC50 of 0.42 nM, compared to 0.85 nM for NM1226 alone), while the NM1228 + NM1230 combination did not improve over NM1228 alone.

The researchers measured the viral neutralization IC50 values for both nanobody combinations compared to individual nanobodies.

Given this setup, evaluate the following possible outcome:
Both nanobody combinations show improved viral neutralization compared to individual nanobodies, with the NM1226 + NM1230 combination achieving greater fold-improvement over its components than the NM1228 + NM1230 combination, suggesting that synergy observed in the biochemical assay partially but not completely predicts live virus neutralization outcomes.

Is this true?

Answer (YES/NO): YES